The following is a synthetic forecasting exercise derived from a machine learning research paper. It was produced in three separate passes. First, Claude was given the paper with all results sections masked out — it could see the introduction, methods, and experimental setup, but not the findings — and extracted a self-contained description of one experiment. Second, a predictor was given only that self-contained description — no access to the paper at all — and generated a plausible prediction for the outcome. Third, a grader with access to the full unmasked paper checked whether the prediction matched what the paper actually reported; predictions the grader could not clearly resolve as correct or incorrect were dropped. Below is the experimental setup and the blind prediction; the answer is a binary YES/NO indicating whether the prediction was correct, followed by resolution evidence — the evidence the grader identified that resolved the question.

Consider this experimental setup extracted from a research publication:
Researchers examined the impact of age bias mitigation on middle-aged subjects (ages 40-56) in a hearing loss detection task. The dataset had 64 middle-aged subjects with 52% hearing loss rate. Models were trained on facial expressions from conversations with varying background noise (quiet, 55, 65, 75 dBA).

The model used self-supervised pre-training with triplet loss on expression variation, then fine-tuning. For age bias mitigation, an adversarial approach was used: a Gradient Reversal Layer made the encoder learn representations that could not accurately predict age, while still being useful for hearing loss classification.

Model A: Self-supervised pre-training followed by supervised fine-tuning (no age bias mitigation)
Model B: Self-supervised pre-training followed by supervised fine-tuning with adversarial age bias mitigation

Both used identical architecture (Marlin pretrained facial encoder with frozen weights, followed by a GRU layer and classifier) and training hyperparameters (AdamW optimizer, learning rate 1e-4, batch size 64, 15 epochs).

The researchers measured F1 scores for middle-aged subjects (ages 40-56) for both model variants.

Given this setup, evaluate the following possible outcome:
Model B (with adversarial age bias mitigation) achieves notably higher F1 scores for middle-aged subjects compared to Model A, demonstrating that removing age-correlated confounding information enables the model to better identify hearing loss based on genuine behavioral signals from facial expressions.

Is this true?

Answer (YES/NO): YES